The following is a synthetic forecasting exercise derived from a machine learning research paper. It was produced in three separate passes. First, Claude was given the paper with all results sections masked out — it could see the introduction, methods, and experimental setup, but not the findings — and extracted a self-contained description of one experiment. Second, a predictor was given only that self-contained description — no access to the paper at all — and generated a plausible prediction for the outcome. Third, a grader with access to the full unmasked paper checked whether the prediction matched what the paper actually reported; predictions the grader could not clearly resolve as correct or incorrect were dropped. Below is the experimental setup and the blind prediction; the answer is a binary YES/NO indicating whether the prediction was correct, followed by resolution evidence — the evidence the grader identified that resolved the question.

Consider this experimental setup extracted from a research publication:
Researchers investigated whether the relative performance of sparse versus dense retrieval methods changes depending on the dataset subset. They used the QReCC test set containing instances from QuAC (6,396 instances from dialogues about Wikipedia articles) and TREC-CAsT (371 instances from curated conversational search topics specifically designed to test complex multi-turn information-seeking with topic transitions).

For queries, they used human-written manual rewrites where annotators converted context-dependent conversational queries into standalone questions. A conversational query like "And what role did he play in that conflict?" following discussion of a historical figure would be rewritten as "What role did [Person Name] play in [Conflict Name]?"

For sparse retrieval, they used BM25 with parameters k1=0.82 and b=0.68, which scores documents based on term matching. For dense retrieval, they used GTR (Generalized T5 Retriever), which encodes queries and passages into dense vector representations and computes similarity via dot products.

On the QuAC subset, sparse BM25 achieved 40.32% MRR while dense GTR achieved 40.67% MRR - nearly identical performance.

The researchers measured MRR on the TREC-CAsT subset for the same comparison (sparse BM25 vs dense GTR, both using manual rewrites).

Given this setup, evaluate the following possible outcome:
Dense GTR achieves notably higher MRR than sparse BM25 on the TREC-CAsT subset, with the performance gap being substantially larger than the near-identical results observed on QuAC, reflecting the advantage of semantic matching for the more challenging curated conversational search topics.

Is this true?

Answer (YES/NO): YES